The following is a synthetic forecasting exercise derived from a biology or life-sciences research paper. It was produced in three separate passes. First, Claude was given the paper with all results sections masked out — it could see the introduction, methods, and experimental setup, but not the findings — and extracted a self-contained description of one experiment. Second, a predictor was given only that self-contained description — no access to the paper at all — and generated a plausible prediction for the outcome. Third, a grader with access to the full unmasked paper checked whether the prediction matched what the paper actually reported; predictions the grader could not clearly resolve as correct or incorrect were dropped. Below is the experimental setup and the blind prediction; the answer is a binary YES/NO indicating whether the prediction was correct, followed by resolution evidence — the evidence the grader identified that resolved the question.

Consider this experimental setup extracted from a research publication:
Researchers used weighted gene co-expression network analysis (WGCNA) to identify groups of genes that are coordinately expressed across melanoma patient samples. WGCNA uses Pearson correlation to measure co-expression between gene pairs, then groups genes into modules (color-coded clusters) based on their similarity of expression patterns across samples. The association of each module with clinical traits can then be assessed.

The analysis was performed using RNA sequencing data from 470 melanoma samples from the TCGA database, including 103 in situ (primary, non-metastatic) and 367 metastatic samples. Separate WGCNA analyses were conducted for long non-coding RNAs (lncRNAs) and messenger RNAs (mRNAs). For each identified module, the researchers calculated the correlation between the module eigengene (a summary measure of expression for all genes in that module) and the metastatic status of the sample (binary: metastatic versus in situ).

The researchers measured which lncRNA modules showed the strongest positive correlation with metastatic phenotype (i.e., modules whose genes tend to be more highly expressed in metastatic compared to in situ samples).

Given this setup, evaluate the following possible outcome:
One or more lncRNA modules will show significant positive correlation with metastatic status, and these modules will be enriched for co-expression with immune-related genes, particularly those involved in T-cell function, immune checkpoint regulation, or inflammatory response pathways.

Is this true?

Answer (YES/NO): YES